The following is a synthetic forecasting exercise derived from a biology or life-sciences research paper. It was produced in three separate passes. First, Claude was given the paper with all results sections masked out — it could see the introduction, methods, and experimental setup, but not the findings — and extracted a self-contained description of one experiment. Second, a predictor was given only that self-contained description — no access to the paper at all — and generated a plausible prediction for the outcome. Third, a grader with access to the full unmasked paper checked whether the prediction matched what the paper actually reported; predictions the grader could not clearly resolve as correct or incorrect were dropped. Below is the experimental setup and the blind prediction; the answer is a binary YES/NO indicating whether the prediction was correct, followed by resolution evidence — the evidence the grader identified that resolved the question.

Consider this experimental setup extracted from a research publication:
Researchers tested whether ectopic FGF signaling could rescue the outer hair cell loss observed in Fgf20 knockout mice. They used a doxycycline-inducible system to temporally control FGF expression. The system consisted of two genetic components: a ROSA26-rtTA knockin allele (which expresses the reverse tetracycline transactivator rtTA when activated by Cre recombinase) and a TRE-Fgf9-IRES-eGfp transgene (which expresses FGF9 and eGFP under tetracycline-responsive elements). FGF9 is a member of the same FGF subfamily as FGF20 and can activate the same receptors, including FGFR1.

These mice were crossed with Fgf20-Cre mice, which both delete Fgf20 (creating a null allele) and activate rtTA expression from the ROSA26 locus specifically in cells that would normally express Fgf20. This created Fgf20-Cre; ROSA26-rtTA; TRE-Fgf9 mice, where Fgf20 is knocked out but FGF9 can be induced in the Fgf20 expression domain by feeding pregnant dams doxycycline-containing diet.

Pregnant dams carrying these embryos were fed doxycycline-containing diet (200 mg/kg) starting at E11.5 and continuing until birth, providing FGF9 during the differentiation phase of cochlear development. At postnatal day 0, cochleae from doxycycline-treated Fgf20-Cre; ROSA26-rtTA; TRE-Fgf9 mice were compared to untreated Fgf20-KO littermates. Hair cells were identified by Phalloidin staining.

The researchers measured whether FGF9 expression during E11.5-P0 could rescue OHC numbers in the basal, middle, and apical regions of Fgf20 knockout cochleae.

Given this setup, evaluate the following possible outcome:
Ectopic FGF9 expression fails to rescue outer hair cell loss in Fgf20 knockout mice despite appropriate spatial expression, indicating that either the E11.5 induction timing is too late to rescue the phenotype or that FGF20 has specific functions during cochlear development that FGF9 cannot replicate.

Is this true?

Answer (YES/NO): NO